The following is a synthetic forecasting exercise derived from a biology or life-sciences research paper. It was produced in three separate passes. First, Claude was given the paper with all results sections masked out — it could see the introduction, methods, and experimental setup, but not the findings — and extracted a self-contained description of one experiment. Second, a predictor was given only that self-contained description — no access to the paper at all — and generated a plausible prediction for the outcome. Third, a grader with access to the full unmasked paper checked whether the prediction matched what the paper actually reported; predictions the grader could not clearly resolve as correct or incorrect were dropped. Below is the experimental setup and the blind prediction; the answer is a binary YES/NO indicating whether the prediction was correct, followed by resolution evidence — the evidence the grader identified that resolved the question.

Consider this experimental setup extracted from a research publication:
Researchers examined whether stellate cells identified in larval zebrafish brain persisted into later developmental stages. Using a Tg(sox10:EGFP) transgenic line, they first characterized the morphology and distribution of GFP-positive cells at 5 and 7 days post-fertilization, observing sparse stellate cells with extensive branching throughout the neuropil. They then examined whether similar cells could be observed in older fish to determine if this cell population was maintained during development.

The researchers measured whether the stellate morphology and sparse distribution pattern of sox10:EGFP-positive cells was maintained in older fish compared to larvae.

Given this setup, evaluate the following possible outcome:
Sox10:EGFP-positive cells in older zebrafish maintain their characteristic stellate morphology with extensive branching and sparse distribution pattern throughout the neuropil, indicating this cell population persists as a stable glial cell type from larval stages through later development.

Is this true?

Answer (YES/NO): YES